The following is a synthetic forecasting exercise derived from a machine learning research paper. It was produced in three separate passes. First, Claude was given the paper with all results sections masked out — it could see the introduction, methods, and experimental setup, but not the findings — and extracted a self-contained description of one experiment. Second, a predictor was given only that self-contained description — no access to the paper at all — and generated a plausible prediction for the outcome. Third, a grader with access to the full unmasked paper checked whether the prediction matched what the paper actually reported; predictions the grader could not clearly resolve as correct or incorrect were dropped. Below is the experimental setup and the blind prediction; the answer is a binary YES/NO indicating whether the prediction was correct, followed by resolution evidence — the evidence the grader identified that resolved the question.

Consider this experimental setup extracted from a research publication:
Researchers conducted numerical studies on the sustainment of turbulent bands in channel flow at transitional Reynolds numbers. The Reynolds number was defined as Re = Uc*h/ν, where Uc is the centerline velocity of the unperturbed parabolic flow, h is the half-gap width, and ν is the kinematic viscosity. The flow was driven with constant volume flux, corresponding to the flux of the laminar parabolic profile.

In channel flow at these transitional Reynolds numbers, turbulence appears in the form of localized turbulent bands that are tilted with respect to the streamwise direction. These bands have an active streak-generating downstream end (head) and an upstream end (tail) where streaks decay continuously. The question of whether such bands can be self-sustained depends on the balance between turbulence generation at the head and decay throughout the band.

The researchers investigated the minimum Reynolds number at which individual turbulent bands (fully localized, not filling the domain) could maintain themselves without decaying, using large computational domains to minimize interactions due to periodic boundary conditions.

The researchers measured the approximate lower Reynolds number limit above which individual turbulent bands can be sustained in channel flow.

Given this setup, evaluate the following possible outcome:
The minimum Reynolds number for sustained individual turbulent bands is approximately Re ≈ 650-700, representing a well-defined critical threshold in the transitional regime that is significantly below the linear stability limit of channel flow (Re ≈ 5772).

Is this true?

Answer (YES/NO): YES